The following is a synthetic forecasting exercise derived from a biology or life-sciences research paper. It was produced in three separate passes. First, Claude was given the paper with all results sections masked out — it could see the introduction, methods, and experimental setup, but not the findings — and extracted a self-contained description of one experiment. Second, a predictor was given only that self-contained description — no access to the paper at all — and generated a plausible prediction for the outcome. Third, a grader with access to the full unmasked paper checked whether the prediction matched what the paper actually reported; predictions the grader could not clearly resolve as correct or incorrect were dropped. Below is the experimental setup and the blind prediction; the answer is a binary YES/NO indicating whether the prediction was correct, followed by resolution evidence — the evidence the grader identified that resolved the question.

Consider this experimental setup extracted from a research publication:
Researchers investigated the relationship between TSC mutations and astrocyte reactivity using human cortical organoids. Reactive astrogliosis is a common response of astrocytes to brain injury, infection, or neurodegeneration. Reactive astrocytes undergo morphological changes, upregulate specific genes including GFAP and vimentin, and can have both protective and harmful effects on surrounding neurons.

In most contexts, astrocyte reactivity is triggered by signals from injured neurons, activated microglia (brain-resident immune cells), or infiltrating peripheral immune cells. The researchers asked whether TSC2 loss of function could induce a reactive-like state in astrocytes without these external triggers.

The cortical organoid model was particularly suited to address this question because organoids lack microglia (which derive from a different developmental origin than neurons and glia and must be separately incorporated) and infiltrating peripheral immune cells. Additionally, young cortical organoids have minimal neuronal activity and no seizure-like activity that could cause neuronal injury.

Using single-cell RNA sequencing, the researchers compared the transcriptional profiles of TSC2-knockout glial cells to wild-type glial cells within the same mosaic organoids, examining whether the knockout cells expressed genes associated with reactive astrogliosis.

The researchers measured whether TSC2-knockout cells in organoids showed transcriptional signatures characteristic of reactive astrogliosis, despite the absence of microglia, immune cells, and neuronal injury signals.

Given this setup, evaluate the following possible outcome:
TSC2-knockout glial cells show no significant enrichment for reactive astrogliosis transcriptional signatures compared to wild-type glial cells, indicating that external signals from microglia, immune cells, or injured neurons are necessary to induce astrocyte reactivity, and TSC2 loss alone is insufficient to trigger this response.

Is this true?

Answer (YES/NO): NO